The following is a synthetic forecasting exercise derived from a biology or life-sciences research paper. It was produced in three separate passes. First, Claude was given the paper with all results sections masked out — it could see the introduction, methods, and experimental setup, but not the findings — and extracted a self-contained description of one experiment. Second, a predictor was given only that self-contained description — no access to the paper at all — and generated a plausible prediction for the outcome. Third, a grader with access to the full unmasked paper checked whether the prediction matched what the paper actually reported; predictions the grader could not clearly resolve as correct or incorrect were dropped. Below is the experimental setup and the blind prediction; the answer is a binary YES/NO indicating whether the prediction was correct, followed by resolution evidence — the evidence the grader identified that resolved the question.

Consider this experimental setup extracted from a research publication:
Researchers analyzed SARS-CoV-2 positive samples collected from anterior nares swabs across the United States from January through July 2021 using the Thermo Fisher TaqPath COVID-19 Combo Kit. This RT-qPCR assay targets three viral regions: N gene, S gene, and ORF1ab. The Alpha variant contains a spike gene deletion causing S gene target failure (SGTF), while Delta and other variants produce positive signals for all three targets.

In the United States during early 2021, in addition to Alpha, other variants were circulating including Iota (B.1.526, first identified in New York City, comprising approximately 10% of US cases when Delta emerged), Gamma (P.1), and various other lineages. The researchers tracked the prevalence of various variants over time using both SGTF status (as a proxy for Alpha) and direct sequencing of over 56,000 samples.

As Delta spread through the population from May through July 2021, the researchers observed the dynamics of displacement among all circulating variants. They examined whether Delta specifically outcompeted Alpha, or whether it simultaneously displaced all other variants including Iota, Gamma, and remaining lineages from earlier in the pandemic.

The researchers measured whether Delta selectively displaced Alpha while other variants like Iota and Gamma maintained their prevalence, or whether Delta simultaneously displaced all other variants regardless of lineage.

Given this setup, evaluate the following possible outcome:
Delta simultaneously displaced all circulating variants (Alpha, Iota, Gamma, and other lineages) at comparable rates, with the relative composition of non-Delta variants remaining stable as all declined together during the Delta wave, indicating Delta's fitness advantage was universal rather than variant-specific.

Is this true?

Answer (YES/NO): NO